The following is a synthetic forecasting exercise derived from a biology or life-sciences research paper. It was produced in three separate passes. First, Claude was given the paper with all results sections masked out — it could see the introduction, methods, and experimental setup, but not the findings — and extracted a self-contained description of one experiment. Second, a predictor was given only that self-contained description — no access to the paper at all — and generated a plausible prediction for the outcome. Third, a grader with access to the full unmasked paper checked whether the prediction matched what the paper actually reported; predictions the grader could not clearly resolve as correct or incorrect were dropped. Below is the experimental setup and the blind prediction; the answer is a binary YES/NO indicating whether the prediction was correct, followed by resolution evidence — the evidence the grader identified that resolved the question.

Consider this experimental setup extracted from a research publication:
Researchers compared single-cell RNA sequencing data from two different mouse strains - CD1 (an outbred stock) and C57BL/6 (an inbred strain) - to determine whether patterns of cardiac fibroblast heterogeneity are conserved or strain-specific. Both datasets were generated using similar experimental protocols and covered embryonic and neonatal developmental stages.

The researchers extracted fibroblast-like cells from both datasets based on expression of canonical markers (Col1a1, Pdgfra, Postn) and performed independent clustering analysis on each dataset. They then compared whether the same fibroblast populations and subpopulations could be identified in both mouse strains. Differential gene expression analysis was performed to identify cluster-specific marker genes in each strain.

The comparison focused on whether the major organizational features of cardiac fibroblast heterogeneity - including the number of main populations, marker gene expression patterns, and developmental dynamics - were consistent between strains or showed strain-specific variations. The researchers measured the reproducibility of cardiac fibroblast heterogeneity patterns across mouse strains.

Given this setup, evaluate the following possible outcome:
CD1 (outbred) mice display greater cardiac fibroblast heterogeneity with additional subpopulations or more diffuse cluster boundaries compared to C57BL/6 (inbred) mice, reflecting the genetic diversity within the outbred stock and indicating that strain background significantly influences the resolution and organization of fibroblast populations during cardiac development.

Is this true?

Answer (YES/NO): NO